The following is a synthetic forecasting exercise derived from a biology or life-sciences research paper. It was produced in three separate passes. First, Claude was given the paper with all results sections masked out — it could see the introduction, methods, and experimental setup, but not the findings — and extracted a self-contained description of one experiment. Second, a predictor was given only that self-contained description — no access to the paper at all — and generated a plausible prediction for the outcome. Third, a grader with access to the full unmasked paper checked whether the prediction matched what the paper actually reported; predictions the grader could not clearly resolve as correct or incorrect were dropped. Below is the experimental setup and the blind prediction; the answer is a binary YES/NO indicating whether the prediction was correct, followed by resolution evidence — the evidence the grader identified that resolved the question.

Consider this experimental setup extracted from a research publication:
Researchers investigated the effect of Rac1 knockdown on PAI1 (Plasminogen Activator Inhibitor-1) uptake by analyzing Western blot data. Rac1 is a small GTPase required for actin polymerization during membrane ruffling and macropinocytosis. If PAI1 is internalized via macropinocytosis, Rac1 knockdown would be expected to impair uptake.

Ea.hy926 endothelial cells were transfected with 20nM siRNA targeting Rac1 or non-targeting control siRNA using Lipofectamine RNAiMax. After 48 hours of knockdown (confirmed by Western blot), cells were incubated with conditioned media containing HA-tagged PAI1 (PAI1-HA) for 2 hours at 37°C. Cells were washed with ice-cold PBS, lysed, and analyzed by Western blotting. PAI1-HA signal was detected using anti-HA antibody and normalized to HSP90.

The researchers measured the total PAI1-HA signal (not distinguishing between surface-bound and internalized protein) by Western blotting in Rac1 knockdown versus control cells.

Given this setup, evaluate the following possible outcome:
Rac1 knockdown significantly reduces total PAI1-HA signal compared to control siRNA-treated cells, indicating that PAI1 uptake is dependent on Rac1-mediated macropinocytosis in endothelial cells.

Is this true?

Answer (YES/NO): NO